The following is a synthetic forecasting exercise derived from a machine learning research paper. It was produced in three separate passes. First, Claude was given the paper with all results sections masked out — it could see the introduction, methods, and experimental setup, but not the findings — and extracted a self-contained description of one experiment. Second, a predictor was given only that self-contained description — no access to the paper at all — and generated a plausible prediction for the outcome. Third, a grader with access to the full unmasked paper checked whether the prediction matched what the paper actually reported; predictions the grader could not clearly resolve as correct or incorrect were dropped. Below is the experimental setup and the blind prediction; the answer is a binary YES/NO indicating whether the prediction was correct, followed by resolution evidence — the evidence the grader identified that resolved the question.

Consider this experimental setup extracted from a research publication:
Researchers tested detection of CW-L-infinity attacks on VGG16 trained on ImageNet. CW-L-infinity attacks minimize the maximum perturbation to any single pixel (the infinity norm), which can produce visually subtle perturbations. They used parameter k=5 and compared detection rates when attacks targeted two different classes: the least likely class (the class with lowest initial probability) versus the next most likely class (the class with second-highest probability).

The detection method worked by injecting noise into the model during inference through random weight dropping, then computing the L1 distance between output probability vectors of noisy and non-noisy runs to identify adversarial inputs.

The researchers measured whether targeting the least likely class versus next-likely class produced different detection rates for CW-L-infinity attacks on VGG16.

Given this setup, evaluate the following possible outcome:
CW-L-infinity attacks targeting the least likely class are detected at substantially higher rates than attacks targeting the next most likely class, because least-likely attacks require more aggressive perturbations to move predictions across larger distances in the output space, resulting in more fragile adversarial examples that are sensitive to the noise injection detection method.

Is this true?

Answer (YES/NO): YES